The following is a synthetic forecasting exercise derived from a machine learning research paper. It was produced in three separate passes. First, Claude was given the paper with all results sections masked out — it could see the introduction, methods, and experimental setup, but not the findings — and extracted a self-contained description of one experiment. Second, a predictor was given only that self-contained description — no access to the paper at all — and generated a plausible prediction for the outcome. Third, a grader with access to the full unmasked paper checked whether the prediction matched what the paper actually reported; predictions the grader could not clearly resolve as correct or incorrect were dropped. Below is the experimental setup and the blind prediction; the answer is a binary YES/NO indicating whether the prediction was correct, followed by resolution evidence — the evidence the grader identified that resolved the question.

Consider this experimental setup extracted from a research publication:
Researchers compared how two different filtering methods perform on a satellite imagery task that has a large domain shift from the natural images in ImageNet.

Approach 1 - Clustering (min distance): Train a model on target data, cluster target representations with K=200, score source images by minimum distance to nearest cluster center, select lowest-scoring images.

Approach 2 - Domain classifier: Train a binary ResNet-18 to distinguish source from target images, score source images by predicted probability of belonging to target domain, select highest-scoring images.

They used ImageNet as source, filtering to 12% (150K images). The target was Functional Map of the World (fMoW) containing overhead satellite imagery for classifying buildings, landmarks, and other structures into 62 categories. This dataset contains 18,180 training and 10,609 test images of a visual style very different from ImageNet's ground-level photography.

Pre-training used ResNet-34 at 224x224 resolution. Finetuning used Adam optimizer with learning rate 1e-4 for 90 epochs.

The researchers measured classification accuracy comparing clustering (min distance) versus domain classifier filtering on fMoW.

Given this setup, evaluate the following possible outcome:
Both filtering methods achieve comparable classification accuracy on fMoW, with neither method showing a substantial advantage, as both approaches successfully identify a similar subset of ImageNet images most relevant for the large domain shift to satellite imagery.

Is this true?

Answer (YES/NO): YES